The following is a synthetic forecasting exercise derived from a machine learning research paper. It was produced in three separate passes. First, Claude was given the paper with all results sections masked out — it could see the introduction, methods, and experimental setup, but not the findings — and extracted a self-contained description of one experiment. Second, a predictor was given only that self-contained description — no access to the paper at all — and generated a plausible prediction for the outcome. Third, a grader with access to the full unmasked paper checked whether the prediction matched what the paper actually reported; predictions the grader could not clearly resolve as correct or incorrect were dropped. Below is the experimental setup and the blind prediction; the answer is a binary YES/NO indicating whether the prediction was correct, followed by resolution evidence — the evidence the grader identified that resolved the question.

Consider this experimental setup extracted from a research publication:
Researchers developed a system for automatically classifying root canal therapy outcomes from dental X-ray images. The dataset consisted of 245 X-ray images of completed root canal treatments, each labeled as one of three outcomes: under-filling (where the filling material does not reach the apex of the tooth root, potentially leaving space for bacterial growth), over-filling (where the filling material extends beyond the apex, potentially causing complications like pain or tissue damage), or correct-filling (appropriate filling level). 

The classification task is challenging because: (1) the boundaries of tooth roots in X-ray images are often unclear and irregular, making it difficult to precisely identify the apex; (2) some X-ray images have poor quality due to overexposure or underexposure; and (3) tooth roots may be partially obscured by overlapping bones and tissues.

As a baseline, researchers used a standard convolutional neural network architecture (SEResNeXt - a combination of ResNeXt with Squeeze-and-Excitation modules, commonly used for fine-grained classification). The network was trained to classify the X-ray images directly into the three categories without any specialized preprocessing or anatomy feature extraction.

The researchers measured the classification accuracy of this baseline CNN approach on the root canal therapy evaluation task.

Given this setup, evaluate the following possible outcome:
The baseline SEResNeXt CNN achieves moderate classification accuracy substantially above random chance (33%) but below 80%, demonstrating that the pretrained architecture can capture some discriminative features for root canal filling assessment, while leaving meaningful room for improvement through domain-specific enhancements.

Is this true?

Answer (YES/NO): YES